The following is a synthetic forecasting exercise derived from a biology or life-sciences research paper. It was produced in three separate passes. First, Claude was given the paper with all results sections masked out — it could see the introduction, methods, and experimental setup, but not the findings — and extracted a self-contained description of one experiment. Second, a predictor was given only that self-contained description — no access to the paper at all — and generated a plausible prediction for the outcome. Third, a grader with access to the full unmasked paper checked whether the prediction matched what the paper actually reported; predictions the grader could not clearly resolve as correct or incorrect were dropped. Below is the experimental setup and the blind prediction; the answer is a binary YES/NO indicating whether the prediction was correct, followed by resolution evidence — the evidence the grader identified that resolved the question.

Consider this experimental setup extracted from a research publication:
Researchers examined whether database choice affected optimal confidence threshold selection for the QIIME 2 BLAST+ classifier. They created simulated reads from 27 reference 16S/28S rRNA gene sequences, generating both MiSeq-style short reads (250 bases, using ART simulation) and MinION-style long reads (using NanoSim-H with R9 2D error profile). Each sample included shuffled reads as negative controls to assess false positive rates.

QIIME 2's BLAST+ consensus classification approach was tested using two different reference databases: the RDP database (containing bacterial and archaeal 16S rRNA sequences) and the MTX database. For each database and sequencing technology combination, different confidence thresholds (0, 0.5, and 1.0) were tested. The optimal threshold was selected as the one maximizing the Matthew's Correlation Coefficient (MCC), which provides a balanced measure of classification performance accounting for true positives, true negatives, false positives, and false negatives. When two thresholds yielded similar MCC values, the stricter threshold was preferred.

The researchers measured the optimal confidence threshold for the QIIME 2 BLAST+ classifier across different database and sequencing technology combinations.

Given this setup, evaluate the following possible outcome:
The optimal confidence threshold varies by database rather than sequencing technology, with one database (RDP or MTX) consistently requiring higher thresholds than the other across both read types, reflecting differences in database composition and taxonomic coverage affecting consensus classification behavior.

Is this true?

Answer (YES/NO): NO